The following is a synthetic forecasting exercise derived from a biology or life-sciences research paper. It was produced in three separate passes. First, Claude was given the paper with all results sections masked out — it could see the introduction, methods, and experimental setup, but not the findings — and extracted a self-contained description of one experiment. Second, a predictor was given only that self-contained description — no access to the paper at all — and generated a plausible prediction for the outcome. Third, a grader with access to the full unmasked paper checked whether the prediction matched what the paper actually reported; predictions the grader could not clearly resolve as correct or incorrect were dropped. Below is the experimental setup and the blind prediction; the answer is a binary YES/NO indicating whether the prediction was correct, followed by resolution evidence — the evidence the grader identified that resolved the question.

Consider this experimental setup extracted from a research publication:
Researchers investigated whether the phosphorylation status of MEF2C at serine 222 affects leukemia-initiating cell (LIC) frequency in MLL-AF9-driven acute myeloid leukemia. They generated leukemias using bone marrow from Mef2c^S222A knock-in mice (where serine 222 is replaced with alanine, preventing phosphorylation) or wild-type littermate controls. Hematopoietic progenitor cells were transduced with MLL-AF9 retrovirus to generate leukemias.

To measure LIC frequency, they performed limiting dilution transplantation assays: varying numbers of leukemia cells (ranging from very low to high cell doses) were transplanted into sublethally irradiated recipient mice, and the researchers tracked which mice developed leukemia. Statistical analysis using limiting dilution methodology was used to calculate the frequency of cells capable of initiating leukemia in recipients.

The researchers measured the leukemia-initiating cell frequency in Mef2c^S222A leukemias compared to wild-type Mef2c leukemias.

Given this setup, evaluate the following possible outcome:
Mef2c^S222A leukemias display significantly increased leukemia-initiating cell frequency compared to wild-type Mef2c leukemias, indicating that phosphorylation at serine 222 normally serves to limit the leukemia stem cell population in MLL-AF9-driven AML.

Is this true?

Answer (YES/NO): NO